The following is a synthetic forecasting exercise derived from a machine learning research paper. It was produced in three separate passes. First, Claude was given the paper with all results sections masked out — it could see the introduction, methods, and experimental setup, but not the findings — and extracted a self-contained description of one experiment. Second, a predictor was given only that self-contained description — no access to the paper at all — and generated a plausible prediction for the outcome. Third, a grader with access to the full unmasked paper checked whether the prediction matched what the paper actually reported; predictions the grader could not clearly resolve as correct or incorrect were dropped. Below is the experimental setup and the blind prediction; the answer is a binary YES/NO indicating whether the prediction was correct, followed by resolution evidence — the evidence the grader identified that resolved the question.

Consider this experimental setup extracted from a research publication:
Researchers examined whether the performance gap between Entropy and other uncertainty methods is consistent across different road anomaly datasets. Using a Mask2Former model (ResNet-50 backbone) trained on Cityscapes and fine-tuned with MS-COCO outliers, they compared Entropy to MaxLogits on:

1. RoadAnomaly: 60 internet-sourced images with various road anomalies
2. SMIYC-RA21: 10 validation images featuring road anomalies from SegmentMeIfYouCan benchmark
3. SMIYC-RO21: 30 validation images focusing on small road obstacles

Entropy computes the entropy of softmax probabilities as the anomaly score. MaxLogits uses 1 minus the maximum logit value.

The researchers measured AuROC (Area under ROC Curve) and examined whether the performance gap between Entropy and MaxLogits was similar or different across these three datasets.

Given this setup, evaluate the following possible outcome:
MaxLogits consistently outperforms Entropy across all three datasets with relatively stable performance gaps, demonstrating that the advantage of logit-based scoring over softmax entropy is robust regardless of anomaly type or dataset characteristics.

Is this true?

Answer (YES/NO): NO